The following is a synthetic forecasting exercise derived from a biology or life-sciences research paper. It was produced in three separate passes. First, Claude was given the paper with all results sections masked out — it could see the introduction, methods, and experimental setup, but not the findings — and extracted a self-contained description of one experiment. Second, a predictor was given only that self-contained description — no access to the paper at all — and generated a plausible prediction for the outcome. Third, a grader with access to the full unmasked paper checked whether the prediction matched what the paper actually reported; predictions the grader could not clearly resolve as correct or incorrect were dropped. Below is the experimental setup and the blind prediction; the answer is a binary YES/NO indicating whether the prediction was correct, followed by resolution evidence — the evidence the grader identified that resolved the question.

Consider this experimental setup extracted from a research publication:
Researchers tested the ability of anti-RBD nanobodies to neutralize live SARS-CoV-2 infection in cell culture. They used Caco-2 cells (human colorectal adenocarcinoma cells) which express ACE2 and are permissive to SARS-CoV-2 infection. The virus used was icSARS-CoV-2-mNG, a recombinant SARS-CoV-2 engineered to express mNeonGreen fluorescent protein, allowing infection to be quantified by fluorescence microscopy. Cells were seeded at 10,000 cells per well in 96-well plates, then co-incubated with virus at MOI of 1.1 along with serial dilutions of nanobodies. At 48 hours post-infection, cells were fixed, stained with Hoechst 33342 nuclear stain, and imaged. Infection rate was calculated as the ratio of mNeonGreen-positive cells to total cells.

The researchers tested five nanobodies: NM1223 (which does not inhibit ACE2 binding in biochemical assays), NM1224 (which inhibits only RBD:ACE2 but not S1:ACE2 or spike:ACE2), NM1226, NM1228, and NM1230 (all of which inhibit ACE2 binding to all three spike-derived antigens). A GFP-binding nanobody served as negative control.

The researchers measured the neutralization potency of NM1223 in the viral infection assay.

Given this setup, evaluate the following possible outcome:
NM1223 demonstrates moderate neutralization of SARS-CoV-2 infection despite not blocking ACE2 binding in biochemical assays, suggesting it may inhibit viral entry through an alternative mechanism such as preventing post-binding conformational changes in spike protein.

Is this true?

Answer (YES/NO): NO